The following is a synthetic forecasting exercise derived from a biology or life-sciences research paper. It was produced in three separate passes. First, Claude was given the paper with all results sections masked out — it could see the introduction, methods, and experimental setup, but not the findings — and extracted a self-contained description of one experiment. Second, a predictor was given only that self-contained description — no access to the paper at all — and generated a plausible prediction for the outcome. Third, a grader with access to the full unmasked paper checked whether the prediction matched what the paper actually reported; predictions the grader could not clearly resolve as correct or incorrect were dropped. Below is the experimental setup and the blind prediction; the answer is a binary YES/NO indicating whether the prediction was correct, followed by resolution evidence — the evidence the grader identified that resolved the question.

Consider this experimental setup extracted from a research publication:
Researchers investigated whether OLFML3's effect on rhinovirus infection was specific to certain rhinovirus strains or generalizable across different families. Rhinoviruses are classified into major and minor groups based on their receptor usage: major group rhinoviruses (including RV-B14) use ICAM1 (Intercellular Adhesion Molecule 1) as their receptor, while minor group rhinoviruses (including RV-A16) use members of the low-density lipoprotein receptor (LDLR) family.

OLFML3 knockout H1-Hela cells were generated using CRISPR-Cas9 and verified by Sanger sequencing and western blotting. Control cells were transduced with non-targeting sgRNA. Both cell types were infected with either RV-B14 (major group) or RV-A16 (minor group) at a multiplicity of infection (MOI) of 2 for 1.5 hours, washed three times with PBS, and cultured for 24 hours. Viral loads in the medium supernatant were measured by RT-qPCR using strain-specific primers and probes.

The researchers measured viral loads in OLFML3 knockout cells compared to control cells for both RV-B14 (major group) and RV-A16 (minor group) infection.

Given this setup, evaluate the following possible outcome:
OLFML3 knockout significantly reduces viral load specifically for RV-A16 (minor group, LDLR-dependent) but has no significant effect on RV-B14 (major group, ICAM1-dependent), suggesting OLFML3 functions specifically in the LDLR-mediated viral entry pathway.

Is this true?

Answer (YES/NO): NO